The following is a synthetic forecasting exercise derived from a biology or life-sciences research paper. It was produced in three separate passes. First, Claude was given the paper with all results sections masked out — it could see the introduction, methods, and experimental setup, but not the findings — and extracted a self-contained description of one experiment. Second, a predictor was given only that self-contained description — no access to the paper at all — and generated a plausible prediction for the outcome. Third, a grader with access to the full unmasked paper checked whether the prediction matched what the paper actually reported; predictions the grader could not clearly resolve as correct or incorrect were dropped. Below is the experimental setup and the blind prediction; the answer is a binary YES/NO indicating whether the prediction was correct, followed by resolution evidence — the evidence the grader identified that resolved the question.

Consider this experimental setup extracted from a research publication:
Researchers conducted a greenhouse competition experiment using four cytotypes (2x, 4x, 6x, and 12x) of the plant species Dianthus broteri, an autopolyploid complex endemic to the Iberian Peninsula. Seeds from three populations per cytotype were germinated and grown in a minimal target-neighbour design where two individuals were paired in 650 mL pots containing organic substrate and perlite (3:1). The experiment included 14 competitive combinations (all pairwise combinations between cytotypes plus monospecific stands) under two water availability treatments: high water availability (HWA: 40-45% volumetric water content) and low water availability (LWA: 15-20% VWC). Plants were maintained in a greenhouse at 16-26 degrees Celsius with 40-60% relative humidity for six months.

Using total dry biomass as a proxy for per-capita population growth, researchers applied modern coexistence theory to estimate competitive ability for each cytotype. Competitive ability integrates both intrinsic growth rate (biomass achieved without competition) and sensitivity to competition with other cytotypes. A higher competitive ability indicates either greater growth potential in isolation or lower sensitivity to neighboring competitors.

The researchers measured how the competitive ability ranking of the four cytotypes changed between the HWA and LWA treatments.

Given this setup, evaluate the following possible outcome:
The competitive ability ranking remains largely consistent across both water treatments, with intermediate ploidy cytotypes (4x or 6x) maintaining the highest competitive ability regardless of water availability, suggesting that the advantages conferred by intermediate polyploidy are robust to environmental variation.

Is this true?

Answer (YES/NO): NO